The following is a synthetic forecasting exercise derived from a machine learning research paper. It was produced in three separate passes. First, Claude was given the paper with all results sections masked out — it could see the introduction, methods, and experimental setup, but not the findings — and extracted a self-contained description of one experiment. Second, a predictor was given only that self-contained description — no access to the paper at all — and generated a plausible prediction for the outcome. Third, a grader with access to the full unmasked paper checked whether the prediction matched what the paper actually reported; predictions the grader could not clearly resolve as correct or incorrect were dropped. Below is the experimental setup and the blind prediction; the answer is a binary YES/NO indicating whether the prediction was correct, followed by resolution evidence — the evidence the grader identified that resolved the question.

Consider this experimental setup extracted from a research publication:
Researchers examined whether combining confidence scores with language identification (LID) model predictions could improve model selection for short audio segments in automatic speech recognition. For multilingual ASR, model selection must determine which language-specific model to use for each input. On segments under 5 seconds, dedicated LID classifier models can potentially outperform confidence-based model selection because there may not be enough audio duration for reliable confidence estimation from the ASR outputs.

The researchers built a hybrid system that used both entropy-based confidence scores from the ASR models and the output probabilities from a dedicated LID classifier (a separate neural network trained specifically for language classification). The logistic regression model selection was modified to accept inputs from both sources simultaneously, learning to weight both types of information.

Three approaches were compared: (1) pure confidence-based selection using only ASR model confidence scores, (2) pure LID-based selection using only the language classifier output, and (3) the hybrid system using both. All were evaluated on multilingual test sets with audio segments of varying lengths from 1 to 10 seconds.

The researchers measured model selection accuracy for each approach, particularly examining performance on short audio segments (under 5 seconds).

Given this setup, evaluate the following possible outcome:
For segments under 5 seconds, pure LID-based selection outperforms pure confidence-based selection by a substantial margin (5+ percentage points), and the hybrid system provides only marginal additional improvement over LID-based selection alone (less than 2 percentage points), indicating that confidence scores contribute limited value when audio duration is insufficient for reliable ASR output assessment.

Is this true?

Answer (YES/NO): NO